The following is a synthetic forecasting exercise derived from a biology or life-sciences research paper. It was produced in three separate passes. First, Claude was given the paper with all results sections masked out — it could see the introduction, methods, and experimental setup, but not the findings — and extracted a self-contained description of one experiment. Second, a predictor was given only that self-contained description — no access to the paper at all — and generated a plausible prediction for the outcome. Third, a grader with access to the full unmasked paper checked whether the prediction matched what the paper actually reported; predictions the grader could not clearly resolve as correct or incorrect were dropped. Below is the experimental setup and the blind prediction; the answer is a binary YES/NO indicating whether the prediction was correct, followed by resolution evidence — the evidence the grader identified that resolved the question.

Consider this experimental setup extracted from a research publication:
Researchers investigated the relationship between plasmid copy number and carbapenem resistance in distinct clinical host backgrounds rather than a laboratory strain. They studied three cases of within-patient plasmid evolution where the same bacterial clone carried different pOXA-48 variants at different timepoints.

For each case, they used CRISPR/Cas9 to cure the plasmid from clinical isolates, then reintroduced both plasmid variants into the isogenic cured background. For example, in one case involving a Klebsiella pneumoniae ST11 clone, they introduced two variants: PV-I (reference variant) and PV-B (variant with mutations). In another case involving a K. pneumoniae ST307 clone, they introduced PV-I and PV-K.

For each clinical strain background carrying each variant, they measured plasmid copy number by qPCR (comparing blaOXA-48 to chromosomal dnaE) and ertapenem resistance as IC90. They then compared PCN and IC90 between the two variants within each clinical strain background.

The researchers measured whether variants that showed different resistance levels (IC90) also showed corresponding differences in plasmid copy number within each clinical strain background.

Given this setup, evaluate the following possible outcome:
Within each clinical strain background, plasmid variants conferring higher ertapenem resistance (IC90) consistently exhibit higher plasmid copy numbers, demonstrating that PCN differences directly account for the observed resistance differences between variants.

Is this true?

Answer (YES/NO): NO